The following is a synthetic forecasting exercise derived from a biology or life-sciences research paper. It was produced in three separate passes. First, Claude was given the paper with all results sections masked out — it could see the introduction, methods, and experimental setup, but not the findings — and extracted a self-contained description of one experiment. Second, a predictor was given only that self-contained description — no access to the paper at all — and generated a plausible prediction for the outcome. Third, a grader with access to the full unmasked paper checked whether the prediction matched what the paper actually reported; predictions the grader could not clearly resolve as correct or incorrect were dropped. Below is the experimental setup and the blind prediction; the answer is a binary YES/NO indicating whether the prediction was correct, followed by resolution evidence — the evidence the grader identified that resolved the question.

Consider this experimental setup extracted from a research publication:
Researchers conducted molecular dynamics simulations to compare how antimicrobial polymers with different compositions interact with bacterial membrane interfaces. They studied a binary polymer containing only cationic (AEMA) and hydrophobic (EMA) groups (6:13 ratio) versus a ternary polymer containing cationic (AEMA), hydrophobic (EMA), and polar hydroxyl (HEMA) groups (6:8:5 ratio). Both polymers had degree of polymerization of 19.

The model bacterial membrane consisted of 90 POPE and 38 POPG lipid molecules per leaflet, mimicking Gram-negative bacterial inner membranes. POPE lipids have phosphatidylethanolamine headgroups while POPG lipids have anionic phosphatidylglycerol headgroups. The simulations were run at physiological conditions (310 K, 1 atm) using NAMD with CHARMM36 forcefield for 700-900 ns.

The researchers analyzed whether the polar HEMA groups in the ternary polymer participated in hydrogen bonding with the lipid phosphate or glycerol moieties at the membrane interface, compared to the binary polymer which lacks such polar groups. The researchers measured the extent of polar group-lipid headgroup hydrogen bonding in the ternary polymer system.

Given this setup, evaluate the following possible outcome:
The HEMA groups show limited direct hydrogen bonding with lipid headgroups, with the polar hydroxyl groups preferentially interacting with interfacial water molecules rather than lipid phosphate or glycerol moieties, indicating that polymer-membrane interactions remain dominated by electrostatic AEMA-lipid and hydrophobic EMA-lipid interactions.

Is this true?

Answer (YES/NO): NO